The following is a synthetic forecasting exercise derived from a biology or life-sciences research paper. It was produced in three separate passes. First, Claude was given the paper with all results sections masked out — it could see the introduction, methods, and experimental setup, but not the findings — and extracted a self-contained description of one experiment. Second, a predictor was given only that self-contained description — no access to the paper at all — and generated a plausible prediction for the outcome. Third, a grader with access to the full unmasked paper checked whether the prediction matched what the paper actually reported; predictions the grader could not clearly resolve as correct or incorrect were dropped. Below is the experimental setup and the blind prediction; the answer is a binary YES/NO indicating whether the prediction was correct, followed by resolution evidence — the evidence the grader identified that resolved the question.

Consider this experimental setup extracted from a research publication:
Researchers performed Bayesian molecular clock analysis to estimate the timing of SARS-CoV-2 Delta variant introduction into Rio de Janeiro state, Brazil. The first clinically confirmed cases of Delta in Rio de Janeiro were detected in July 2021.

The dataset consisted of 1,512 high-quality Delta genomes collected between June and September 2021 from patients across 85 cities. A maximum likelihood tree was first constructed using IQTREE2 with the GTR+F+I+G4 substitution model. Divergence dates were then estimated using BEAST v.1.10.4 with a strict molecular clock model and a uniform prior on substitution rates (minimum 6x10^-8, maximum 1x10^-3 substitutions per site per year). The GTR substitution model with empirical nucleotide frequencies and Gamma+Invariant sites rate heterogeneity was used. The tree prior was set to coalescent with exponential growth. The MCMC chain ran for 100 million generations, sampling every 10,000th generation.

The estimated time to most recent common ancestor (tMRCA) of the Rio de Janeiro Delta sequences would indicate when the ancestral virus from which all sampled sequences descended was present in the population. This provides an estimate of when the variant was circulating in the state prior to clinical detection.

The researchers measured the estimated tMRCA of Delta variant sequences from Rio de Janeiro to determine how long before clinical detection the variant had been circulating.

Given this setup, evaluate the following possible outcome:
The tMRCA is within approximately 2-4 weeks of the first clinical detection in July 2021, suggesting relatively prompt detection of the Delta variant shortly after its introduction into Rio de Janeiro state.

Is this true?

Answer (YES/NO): NO